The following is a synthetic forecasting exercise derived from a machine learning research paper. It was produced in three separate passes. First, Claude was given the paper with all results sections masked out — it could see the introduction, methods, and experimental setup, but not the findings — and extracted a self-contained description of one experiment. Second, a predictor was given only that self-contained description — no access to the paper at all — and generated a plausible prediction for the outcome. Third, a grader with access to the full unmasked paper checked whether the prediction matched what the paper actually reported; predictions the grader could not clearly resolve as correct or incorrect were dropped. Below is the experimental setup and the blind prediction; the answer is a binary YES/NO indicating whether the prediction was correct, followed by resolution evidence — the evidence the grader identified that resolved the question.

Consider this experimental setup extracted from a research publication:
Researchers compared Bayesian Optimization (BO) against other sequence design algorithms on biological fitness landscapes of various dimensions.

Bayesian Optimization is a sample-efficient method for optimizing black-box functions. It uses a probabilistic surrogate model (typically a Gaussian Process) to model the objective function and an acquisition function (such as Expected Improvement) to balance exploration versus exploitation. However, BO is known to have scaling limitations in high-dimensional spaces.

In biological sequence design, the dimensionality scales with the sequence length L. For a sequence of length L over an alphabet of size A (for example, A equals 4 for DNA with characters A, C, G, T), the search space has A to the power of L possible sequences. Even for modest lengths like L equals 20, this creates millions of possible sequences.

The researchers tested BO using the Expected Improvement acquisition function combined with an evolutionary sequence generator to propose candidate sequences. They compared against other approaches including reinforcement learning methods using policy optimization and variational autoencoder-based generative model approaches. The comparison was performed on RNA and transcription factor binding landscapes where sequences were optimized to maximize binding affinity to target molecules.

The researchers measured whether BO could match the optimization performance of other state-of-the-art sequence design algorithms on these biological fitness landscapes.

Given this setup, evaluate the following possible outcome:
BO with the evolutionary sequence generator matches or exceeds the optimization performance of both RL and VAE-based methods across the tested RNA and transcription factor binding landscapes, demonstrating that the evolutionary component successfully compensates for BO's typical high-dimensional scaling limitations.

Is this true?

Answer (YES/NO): NO